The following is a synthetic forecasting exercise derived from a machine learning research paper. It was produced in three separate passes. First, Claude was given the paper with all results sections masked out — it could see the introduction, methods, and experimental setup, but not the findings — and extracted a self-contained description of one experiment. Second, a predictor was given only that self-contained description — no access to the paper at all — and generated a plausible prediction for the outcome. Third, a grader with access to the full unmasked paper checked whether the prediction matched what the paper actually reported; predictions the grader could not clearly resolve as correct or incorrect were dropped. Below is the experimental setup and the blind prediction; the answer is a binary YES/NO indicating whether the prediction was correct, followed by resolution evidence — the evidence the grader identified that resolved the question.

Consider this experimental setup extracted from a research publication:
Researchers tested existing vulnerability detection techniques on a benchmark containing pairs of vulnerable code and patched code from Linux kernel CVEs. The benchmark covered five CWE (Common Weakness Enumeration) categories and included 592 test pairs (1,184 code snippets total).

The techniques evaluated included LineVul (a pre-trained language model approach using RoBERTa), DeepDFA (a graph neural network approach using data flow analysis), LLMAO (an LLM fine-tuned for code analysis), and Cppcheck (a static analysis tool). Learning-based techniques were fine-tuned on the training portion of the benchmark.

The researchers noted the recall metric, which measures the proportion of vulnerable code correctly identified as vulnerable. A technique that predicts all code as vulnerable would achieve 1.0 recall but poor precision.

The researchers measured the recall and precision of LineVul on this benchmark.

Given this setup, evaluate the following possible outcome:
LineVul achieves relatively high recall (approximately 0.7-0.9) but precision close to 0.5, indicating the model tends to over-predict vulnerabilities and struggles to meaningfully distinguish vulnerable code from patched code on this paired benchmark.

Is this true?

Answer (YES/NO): YES